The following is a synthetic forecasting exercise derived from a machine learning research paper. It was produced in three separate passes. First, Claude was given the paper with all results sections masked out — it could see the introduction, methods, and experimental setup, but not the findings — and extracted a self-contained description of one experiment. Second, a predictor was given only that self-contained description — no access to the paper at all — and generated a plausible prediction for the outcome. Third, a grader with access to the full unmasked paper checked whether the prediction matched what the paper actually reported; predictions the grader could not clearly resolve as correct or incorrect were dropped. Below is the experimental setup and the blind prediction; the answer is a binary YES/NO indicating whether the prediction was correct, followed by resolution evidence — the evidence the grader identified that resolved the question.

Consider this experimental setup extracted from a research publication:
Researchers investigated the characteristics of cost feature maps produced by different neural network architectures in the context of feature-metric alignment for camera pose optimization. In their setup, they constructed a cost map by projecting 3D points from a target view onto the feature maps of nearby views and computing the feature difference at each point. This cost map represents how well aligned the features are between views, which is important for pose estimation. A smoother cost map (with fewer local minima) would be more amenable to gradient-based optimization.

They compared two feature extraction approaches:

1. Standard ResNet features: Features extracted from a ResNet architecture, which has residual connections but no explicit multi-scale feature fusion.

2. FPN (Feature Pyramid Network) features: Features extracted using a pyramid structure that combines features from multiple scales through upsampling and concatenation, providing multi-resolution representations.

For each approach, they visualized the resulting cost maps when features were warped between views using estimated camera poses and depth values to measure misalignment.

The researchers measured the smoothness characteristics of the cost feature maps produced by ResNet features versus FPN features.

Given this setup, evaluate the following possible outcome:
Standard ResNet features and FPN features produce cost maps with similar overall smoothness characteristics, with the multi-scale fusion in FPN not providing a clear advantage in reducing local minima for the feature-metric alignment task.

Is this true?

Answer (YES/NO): NO